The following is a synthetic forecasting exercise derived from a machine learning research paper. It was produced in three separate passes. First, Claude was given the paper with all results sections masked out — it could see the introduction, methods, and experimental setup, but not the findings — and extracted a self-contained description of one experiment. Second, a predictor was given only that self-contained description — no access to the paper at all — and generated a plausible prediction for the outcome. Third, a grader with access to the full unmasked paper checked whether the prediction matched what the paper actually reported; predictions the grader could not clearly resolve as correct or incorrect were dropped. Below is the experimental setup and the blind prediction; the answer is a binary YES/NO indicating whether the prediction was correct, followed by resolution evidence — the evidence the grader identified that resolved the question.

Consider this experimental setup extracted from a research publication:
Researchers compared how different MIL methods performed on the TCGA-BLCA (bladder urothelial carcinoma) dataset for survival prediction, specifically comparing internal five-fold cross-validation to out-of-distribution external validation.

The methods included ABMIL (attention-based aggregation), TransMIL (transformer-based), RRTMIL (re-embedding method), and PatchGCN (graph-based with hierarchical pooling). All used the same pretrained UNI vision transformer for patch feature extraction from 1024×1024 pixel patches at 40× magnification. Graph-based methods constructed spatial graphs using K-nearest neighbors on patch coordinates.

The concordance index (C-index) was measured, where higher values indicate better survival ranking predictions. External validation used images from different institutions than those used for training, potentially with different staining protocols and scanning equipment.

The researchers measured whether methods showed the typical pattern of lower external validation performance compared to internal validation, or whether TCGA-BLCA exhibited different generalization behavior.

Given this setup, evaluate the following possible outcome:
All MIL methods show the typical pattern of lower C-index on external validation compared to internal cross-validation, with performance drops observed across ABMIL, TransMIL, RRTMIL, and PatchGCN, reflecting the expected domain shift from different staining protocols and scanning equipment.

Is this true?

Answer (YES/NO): NO